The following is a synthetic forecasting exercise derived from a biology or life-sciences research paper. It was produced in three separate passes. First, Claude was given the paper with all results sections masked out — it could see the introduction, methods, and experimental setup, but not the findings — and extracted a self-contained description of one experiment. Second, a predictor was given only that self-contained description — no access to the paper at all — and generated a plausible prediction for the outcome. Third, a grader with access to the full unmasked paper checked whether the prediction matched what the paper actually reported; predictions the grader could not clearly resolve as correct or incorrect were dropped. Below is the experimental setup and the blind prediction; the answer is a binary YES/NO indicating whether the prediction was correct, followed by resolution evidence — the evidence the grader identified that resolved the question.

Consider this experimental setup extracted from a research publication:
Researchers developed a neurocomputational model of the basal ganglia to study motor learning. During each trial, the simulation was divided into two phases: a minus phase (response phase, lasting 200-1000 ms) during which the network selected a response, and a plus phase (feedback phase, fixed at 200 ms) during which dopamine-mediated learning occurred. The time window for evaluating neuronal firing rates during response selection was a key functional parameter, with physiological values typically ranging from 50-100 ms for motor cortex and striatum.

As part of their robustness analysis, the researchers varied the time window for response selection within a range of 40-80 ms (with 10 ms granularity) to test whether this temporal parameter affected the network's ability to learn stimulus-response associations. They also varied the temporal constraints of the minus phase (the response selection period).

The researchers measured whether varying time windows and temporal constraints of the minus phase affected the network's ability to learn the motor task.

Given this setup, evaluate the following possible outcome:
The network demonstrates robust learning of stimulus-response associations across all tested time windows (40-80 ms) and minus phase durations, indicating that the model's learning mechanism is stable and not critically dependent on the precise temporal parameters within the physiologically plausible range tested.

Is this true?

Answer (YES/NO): YES